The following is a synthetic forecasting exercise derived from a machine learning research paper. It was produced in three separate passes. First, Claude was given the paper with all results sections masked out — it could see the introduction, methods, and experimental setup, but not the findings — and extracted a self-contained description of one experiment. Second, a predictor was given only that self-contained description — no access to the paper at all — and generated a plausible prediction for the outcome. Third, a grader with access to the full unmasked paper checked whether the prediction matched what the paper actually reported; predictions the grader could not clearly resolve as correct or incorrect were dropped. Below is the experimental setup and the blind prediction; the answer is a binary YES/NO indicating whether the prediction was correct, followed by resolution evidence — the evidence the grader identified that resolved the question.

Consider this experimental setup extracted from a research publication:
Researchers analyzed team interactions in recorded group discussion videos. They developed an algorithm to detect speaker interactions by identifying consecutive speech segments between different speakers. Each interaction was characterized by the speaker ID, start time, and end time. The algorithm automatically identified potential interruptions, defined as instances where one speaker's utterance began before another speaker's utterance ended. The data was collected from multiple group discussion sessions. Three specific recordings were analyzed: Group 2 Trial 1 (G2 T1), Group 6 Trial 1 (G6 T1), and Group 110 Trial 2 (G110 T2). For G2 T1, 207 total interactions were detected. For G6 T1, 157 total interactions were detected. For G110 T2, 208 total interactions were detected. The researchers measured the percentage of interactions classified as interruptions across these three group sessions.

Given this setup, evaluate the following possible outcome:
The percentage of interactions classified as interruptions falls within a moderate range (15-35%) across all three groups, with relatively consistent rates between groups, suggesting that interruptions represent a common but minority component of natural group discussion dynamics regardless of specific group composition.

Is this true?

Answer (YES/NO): NO